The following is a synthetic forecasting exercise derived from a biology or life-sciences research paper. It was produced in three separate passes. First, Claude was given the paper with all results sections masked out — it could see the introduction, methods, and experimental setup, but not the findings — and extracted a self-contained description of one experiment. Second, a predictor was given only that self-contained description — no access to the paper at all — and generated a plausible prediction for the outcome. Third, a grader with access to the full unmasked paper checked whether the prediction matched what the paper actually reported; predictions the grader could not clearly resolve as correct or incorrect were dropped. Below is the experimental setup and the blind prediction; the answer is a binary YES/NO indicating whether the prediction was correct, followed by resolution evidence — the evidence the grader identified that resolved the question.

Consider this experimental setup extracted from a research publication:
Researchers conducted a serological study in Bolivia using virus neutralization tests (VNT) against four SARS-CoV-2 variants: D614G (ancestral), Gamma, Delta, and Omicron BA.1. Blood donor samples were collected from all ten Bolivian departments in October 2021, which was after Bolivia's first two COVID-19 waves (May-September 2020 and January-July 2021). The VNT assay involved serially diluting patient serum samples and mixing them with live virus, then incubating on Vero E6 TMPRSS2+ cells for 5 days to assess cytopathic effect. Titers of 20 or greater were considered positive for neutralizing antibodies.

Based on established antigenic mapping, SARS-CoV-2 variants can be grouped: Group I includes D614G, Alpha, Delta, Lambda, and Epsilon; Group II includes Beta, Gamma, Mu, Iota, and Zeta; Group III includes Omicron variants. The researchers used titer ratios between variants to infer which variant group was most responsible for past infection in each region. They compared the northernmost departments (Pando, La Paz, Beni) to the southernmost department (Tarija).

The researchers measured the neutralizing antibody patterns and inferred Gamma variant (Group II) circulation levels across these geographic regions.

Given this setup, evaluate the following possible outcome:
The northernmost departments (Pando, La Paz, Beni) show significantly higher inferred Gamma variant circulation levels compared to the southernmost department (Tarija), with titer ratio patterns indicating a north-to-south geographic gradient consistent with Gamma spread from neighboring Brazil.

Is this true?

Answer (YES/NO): YES